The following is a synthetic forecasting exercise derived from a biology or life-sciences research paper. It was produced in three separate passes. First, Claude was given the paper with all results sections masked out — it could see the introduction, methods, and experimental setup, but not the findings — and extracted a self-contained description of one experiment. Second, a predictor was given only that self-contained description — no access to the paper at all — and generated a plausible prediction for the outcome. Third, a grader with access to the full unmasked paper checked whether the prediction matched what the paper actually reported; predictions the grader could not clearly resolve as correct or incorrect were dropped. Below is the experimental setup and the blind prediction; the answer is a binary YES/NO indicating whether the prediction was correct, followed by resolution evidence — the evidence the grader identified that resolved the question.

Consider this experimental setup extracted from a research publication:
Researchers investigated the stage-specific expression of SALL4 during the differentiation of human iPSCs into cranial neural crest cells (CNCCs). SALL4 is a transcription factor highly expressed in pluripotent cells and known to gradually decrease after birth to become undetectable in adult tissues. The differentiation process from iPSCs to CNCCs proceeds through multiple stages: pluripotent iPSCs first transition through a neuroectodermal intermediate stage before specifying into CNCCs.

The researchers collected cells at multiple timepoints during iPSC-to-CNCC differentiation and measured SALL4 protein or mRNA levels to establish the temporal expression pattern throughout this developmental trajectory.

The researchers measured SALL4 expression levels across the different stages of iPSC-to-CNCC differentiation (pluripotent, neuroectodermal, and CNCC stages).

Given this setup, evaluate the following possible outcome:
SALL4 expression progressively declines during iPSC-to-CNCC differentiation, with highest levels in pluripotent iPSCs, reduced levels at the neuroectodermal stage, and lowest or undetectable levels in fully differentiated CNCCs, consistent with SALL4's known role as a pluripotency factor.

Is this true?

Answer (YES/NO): NO